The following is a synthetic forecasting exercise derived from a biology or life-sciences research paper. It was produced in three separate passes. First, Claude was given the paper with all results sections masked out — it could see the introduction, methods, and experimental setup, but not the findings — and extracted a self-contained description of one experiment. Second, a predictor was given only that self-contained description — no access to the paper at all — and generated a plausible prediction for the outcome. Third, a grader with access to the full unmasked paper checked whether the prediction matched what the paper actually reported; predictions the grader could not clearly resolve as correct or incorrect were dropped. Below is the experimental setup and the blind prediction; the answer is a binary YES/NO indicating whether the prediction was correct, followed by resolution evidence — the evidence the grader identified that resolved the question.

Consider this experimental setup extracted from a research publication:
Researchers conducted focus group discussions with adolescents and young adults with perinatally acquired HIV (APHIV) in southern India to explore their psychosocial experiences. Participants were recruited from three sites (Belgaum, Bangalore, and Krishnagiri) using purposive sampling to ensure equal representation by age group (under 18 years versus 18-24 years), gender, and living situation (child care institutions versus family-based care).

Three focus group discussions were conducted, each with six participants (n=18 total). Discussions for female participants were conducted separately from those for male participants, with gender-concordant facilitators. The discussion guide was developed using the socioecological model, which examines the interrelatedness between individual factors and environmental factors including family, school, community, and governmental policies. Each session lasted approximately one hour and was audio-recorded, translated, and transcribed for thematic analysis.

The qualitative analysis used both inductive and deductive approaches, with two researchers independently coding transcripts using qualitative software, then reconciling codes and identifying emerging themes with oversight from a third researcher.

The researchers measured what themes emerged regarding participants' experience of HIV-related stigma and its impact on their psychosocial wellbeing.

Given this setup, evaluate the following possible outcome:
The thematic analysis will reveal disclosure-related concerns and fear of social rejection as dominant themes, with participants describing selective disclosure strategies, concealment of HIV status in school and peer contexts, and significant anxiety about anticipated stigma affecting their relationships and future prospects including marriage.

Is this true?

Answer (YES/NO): NO